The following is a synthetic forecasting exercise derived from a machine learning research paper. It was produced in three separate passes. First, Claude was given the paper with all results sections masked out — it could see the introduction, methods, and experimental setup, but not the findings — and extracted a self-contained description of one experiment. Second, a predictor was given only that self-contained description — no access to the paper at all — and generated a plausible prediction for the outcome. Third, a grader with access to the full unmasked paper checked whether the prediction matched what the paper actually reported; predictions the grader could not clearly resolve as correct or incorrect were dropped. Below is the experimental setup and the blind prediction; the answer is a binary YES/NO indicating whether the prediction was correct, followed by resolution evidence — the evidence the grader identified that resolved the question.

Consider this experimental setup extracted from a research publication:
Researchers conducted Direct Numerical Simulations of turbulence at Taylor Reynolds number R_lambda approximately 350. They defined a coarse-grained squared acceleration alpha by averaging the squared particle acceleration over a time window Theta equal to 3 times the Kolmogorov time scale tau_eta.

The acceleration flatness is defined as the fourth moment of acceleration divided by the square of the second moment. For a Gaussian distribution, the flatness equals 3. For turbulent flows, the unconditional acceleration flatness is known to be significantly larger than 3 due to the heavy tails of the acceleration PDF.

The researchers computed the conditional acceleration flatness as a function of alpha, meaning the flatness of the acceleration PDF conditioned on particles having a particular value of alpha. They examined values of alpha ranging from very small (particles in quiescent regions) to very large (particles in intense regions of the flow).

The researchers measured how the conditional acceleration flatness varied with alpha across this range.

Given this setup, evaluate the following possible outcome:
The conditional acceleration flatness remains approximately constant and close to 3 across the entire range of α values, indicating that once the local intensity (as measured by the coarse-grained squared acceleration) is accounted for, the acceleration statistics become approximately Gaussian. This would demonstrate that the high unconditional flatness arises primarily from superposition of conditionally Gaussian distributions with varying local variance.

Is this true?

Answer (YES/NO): YES